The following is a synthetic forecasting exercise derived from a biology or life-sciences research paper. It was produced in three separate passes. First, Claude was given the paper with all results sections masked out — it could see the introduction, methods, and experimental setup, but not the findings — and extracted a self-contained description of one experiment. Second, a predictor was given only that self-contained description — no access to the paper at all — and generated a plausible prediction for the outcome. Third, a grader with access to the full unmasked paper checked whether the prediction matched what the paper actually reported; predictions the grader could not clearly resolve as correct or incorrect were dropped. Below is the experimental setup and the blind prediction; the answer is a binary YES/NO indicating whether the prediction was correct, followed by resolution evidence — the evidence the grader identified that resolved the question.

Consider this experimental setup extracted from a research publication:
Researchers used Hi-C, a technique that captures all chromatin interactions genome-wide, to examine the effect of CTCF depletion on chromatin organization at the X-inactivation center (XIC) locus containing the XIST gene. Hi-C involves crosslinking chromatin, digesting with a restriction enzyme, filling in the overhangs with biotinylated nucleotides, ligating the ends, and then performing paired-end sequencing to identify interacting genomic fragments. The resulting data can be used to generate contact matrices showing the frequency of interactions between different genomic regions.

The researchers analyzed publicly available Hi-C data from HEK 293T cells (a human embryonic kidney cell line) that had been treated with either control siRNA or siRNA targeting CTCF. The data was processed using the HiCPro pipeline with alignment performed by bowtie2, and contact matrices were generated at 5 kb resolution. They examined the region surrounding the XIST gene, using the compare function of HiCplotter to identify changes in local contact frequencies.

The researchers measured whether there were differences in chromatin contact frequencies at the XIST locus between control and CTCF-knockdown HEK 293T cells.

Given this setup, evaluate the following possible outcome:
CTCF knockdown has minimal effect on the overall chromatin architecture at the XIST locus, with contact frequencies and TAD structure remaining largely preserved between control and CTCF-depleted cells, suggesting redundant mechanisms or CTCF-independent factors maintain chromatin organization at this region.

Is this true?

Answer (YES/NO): YES